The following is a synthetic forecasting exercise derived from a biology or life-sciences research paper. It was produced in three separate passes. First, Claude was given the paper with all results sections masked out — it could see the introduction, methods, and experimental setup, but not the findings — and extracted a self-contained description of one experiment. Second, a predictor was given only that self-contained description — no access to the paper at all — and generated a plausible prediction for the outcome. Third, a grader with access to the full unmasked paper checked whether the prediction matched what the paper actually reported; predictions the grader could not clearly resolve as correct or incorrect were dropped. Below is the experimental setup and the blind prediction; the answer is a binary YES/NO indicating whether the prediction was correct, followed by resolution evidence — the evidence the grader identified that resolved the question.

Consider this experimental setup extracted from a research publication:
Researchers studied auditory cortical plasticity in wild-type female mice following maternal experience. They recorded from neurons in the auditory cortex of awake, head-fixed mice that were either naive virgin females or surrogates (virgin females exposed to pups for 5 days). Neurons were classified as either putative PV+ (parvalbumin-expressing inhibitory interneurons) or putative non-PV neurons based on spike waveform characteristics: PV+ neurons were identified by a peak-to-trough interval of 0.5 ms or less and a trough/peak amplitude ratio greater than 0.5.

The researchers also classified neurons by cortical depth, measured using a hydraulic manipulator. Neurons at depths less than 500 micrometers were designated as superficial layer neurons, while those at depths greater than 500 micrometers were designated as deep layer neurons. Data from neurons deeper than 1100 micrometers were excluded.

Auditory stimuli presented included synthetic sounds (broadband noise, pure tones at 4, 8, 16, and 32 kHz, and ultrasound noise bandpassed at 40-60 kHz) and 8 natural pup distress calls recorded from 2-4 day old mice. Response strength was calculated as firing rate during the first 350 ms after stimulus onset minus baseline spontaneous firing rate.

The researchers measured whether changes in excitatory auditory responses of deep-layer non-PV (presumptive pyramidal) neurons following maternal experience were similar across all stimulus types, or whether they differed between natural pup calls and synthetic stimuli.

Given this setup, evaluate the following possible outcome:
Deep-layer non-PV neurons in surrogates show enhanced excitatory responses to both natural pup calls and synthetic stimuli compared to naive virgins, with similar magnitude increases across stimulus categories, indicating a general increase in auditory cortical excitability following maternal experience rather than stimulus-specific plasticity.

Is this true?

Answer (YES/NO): NO